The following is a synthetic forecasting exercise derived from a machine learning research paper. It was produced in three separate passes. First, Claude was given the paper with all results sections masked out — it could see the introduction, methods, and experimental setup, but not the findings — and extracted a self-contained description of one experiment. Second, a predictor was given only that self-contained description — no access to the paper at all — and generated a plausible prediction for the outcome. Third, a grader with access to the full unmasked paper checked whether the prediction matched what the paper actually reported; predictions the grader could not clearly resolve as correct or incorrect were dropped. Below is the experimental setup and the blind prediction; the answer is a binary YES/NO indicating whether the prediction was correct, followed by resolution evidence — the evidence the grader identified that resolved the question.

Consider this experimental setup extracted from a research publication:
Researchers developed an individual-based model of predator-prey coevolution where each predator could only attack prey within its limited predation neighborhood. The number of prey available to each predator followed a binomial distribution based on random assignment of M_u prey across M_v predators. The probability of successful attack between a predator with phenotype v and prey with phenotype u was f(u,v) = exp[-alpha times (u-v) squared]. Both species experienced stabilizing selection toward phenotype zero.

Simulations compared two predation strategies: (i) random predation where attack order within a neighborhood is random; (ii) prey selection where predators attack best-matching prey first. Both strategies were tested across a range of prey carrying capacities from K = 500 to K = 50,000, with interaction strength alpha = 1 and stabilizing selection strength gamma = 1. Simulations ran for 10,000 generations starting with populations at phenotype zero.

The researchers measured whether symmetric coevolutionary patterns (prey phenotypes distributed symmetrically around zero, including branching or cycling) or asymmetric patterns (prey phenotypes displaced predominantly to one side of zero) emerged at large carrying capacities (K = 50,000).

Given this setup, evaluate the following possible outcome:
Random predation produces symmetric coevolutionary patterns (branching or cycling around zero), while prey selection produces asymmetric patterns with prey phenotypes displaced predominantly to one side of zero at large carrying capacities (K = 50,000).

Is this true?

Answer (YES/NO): NO